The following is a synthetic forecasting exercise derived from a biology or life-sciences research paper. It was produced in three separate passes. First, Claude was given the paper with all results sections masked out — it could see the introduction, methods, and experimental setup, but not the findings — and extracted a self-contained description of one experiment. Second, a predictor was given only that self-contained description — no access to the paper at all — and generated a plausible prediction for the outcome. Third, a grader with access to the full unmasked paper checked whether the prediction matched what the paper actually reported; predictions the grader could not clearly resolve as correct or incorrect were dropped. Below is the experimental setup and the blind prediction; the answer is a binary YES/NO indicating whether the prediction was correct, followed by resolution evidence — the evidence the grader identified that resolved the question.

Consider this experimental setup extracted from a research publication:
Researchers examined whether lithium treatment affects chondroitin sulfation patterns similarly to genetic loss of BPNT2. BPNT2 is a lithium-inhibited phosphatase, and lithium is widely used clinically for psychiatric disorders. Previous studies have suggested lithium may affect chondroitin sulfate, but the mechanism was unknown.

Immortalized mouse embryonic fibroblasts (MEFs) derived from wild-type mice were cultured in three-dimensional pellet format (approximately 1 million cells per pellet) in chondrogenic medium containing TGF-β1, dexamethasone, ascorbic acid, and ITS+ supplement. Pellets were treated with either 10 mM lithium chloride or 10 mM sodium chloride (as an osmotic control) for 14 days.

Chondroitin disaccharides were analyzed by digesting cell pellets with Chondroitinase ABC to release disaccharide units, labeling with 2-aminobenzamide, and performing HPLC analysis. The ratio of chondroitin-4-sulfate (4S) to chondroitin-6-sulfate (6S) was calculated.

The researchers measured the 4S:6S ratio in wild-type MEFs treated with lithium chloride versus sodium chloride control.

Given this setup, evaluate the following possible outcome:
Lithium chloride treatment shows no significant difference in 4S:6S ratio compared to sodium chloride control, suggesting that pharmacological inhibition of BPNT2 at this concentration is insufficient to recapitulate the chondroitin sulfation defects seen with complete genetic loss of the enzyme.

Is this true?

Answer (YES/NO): NO